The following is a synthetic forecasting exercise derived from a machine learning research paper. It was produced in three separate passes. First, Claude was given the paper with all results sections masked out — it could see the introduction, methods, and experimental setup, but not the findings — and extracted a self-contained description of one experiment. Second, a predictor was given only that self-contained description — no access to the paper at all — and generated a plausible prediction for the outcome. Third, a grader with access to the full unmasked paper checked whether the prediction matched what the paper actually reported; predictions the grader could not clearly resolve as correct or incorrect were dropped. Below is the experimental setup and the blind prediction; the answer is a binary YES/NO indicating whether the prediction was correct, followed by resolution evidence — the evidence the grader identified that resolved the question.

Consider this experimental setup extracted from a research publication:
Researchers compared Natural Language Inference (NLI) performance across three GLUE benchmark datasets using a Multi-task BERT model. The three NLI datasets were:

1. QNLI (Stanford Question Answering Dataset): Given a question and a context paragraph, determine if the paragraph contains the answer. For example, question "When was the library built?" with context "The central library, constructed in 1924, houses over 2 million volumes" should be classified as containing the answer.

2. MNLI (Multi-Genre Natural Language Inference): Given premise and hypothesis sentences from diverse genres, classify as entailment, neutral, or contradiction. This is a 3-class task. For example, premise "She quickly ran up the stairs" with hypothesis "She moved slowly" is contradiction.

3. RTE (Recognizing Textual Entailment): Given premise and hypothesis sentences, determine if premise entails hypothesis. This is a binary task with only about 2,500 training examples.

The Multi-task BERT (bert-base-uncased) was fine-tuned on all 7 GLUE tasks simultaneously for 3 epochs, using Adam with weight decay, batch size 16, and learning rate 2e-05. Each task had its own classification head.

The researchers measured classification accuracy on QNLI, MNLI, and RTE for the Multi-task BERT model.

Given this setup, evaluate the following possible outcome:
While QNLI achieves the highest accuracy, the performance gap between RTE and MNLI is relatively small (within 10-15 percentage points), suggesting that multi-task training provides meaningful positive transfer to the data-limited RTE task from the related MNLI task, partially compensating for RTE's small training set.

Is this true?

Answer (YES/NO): YES